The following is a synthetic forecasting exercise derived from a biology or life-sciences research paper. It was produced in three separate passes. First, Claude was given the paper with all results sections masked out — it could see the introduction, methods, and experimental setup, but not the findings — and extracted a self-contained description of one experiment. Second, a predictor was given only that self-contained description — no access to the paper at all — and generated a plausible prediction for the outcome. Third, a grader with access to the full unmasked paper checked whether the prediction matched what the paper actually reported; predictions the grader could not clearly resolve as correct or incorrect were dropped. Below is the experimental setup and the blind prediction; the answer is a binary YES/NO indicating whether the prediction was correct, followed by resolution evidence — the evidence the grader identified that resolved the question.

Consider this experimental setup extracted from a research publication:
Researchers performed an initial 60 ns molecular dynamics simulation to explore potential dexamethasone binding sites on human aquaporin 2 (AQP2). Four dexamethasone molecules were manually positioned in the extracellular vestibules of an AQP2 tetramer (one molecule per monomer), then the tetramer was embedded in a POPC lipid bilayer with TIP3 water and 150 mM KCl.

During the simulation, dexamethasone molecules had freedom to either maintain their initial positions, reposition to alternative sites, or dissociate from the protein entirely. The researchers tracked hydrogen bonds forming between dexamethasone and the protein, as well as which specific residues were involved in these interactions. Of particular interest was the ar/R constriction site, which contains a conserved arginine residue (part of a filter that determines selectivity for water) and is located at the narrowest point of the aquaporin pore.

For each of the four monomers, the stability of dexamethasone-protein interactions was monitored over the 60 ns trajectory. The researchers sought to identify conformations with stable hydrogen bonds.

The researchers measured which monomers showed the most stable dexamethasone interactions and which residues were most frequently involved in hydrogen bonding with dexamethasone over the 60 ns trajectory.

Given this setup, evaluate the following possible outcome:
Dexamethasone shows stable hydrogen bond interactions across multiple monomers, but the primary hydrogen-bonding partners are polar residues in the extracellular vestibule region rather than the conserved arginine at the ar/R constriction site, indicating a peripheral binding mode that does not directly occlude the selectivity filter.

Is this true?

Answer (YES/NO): NO